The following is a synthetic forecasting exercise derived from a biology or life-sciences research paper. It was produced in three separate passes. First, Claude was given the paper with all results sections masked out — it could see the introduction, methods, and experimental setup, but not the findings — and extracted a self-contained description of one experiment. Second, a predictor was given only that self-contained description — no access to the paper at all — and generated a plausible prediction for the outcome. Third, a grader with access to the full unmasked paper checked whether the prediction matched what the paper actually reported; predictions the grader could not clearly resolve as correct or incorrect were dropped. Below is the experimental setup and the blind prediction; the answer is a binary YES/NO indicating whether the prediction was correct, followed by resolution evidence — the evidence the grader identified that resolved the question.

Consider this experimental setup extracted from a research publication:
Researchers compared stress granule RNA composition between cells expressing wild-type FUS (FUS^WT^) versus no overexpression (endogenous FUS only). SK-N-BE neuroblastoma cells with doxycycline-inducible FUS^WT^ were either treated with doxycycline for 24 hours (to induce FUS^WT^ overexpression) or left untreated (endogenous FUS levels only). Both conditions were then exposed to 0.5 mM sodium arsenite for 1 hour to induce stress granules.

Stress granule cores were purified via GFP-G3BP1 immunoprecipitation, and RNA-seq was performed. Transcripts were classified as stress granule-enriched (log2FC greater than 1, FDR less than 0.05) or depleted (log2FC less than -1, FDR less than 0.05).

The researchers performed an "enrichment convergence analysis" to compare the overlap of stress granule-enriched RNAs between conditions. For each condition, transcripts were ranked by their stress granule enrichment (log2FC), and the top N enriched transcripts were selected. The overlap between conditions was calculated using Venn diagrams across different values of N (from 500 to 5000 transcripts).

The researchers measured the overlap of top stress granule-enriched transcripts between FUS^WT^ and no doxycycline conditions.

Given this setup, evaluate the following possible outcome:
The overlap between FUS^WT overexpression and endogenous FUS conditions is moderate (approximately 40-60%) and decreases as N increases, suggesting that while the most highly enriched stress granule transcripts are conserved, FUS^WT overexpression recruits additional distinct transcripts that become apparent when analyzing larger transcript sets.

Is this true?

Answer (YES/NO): NO